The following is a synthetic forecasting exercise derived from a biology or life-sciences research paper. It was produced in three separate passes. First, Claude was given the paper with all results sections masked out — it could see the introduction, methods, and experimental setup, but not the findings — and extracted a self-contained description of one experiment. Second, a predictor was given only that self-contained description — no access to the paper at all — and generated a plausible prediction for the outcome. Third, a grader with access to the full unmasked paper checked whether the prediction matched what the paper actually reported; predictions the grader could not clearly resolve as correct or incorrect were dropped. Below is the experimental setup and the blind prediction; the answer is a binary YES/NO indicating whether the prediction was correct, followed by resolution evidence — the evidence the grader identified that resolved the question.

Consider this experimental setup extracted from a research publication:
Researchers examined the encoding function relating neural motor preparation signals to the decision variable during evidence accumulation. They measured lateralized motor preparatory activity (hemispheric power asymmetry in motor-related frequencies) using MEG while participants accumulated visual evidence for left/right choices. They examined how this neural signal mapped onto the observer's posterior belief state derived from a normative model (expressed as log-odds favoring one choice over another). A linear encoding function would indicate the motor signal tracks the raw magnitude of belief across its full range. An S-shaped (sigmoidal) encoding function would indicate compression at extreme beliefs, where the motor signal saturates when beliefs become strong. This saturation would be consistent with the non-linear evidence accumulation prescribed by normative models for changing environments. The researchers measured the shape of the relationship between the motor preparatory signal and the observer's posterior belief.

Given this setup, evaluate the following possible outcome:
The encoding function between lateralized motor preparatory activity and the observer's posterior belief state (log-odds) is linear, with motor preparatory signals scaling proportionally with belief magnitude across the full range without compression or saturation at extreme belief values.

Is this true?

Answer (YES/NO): NO